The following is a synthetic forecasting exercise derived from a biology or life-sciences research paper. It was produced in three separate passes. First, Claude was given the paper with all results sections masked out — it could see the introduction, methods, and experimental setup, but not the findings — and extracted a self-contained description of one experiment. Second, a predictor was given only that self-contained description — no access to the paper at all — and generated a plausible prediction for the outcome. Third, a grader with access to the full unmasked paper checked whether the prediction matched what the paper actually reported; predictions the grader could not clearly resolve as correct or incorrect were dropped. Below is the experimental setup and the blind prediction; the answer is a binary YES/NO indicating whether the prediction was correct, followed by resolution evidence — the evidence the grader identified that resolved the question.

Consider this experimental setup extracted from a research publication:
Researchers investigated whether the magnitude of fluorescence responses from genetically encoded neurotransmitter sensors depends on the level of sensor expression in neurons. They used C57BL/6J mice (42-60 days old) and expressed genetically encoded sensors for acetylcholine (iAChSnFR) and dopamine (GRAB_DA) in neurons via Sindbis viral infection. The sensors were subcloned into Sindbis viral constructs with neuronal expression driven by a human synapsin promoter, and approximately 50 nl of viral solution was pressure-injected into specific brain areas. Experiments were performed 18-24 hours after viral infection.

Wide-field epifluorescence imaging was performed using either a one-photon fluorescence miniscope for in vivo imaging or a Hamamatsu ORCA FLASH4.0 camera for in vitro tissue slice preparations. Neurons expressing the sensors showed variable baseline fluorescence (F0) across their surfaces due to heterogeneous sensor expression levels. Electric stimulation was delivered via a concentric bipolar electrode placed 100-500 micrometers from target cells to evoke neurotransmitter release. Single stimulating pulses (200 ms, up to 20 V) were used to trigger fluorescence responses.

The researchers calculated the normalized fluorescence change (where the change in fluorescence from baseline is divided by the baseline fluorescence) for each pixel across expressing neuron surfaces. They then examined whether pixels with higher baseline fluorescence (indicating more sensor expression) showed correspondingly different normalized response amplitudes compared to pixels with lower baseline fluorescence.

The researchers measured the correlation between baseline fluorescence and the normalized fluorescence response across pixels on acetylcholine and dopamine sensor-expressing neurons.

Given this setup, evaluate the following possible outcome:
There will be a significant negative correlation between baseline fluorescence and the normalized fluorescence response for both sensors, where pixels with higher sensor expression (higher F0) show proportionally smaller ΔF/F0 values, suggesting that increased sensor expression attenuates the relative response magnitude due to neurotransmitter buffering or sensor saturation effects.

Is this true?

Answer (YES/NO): NO